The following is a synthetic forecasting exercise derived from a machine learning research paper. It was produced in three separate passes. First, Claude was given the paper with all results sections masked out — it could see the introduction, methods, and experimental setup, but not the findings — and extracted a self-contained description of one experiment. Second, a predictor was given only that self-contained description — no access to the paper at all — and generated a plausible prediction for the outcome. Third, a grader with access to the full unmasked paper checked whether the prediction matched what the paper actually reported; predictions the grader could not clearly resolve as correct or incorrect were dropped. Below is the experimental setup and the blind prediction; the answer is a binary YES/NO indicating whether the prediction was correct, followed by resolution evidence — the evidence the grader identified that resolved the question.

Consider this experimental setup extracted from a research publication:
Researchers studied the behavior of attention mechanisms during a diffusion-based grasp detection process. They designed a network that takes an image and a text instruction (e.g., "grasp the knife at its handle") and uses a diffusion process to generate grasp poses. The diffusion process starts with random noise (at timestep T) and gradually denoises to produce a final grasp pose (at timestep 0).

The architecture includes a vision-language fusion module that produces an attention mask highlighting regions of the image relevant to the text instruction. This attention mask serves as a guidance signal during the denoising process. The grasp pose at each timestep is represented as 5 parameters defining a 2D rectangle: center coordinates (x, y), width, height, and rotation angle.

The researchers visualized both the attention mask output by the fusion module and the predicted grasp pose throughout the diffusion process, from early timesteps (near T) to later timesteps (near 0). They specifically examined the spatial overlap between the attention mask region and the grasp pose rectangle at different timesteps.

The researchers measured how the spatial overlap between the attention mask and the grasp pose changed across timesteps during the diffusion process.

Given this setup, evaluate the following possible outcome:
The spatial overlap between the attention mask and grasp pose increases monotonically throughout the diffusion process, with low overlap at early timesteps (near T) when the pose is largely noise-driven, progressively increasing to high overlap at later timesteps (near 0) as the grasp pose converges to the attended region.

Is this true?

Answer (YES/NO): YES